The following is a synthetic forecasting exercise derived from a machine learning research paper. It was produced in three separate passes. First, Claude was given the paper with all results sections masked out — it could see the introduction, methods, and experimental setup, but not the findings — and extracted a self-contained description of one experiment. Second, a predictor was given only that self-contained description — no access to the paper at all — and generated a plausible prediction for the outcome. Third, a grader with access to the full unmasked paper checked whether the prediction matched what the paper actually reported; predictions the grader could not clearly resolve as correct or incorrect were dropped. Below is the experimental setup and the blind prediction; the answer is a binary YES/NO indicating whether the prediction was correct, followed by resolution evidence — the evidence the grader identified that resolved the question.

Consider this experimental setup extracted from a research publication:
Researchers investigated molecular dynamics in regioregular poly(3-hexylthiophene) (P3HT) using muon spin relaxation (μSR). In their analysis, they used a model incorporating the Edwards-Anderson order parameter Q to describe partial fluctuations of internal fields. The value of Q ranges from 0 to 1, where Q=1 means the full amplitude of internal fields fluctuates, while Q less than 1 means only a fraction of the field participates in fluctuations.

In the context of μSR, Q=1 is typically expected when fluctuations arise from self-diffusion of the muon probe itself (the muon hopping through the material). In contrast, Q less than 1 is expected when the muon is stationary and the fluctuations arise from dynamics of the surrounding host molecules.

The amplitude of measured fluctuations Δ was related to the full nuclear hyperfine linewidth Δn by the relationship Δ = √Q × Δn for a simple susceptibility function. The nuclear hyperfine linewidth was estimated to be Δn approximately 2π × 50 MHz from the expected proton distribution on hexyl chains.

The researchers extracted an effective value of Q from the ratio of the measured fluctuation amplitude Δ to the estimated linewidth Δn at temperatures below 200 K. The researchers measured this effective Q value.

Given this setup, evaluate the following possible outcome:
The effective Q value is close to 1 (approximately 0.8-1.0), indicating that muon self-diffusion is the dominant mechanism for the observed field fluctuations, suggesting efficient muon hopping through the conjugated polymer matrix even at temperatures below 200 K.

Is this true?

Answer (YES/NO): NO